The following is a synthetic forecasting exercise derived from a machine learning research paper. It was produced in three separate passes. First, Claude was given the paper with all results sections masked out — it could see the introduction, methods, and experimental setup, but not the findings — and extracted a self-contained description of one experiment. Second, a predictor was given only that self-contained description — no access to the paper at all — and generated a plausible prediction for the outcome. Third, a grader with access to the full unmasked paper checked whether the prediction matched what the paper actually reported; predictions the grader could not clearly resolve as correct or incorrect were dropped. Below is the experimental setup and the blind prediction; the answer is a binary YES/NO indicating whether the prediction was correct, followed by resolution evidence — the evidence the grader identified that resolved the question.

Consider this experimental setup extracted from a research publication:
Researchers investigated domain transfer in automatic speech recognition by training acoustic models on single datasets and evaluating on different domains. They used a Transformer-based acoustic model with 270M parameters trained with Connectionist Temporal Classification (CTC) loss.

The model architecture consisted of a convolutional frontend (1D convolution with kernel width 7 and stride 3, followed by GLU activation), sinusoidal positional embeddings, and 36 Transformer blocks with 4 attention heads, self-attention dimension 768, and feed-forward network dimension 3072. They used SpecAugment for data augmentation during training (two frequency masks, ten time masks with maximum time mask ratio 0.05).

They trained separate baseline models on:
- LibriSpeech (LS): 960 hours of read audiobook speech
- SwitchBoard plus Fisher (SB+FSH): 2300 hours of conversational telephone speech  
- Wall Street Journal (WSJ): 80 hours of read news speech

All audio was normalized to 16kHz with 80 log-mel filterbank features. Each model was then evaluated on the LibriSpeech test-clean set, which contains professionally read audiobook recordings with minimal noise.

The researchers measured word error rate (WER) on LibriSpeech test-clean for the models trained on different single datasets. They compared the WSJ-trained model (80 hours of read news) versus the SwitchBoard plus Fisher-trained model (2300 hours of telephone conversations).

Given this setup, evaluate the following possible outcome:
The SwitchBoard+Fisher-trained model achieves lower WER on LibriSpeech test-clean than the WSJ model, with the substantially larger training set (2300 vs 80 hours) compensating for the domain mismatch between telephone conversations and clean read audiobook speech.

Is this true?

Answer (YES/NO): YES